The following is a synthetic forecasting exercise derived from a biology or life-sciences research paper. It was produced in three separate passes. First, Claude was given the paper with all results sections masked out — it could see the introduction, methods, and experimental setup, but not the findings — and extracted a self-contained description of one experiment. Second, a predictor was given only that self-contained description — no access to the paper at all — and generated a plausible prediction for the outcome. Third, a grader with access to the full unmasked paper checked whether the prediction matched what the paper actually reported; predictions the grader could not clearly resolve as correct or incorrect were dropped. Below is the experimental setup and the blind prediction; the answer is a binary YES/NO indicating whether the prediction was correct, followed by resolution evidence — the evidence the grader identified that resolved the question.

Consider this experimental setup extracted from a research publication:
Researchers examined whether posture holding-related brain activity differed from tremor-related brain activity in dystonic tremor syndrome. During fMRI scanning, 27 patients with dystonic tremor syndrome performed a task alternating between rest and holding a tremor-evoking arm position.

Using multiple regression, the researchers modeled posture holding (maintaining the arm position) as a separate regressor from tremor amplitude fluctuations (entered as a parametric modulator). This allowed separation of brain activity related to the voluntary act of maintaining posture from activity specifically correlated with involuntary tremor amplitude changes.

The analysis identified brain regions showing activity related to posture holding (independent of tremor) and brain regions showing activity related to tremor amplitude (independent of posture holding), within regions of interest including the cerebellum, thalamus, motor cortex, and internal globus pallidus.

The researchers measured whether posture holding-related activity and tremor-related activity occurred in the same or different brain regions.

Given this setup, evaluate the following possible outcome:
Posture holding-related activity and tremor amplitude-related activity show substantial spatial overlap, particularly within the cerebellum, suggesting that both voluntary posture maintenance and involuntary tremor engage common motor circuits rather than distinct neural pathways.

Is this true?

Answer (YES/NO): NO